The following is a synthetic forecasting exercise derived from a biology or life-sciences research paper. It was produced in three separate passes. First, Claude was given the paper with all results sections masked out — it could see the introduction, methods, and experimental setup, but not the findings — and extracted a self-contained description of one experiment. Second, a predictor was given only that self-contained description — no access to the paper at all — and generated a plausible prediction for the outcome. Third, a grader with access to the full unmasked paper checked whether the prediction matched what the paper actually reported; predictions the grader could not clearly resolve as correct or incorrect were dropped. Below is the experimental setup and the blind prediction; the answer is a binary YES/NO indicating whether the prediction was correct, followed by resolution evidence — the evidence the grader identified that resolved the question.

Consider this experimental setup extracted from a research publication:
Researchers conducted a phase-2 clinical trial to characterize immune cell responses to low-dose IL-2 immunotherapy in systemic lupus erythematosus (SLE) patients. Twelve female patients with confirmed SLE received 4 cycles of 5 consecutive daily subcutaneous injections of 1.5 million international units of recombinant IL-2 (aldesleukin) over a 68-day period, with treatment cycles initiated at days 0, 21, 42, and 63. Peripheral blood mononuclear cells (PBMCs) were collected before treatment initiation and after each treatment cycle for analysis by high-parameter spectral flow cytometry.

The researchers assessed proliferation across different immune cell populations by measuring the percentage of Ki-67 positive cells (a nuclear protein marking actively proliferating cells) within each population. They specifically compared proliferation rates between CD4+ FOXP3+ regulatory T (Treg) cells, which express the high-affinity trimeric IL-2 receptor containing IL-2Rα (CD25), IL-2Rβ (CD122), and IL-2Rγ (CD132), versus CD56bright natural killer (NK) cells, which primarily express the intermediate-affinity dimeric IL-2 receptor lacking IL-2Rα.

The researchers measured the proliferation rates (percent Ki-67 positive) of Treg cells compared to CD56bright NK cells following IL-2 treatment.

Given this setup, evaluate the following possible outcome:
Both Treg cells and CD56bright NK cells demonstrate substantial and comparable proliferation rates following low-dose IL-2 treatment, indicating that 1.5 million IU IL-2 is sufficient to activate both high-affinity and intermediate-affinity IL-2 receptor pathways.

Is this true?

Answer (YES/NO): NO